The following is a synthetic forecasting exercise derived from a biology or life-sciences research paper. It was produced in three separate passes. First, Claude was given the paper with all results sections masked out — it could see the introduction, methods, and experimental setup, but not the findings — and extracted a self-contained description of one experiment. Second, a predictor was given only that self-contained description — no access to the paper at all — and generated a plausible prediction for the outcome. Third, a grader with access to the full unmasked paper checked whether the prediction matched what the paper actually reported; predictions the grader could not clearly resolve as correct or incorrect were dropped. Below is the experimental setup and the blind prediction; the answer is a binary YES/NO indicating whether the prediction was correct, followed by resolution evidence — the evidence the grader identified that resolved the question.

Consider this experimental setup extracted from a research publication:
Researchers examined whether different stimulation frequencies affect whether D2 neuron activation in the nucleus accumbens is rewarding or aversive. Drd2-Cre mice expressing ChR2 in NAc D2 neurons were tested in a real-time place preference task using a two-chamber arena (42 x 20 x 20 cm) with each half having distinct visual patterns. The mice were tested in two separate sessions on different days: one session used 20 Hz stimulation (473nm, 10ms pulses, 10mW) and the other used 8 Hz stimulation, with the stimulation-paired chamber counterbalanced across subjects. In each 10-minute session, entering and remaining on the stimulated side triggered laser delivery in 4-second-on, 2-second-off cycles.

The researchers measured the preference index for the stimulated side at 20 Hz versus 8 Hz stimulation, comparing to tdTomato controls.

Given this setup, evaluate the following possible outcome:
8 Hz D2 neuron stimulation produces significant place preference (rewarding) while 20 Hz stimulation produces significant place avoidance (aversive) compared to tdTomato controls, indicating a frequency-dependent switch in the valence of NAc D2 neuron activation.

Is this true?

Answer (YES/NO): NO